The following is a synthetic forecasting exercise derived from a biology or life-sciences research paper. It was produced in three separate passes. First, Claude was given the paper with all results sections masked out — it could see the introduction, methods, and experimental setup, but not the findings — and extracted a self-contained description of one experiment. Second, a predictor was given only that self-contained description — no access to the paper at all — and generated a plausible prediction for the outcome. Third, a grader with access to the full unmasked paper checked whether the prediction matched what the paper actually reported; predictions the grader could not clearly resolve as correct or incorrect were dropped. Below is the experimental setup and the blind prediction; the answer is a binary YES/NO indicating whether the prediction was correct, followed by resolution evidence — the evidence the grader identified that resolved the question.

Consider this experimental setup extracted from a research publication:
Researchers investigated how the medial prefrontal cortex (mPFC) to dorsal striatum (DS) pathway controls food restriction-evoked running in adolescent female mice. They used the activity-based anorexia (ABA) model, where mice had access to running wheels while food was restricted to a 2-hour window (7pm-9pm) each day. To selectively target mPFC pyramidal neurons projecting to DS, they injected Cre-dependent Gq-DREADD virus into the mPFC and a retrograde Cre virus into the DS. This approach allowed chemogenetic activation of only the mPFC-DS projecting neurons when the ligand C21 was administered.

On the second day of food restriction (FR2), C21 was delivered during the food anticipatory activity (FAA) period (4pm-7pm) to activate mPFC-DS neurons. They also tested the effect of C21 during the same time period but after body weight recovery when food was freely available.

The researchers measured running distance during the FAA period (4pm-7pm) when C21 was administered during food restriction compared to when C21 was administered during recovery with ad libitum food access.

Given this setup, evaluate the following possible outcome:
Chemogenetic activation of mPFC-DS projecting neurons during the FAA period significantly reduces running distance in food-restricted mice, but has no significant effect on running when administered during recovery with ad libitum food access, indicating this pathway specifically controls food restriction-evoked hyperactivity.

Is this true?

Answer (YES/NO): NO